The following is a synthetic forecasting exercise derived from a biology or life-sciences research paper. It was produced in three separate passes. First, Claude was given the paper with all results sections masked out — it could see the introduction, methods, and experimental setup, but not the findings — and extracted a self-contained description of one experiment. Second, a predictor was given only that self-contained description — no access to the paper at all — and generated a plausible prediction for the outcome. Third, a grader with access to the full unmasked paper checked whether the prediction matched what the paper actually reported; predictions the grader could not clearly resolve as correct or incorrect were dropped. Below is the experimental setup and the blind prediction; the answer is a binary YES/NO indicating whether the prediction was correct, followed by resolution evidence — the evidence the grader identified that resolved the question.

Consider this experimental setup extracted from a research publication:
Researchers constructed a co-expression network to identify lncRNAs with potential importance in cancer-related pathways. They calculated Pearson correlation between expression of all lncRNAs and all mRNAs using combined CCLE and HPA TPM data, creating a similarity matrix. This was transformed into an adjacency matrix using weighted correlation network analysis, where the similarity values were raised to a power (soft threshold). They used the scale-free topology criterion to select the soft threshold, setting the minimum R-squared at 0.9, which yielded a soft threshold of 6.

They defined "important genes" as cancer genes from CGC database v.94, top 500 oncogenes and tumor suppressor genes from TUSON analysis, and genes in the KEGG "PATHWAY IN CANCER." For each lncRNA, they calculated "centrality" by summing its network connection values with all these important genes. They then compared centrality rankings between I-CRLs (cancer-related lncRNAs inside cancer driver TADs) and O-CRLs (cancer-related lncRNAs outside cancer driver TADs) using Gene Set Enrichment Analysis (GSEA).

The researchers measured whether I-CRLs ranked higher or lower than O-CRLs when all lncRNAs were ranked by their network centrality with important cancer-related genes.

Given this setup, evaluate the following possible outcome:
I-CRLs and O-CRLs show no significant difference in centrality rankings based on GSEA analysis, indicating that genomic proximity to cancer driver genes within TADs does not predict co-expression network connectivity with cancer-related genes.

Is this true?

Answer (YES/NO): NO